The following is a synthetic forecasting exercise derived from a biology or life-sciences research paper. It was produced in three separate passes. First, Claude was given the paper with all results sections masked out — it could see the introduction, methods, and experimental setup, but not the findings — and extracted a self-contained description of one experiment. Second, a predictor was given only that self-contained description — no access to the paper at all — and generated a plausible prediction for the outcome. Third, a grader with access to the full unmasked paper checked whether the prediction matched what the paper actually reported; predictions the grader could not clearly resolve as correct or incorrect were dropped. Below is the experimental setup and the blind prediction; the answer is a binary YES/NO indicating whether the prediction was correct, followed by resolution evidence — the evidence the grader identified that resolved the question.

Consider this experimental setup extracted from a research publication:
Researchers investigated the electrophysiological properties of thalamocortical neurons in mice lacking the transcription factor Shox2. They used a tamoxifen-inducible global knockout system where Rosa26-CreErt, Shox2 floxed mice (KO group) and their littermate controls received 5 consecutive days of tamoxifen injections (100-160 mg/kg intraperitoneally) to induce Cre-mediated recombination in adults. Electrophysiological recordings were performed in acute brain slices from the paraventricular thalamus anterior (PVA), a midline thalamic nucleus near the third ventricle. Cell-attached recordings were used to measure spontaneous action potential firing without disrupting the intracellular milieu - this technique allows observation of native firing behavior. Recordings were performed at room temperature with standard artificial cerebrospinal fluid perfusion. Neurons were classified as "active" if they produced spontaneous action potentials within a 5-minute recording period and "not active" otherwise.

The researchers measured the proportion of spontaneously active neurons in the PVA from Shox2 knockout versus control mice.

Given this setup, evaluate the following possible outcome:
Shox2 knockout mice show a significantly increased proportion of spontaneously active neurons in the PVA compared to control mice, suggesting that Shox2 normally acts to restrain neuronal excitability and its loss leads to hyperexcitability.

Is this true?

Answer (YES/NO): NO